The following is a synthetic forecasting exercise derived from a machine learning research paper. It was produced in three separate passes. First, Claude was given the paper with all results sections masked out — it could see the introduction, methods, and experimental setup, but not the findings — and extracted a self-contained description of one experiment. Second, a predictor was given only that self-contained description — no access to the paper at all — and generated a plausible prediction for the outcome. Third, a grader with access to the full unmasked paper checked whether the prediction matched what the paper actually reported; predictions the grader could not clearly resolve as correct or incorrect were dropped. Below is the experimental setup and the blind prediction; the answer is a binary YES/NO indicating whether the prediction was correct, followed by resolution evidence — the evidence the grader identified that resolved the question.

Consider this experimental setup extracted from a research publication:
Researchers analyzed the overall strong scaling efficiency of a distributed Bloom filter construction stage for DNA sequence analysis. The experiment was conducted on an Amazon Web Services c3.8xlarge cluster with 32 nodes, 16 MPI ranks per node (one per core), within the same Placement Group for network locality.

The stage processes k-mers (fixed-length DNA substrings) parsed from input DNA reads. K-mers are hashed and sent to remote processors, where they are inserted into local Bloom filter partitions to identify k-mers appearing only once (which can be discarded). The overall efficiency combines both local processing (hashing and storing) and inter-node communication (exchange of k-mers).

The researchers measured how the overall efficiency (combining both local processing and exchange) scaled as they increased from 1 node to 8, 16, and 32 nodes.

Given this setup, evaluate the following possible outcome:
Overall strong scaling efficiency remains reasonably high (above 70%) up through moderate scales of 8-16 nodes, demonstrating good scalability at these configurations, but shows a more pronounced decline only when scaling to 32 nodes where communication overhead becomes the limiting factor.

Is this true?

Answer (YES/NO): NO